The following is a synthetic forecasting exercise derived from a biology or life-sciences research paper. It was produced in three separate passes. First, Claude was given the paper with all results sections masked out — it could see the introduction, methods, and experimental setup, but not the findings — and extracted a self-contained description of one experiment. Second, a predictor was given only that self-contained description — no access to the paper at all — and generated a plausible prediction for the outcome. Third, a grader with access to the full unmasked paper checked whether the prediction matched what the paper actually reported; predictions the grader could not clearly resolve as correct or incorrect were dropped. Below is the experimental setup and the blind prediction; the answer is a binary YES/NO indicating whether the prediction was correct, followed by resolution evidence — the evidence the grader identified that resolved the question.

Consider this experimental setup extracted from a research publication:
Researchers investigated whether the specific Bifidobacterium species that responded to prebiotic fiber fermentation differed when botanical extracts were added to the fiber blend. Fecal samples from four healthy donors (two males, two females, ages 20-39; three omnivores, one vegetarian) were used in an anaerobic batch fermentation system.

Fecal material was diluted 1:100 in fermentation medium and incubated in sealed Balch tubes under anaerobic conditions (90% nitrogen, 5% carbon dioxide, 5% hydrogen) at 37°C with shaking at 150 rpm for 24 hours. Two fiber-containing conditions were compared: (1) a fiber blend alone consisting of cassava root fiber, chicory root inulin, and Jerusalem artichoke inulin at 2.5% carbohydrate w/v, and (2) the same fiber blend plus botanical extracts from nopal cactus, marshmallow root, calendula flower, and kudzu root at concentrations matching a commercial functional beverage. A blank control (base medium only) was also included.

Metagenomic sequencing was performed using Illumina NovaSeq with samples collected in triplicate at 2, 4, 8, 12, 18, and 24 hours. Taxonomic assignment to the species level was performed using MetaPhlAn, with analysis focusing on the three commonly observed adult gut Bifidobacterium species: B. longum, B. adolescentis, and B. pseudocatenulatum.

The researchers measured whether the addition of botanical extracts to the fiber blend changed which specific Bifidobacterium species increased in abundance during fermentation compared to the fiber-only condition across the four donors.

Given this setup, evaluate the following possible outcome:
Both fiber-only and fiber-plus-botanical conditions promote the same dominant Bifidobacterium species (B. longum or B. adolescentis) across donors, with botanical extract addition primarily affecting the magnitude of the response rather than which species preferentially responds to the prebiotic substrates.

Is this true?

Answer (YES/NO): NO